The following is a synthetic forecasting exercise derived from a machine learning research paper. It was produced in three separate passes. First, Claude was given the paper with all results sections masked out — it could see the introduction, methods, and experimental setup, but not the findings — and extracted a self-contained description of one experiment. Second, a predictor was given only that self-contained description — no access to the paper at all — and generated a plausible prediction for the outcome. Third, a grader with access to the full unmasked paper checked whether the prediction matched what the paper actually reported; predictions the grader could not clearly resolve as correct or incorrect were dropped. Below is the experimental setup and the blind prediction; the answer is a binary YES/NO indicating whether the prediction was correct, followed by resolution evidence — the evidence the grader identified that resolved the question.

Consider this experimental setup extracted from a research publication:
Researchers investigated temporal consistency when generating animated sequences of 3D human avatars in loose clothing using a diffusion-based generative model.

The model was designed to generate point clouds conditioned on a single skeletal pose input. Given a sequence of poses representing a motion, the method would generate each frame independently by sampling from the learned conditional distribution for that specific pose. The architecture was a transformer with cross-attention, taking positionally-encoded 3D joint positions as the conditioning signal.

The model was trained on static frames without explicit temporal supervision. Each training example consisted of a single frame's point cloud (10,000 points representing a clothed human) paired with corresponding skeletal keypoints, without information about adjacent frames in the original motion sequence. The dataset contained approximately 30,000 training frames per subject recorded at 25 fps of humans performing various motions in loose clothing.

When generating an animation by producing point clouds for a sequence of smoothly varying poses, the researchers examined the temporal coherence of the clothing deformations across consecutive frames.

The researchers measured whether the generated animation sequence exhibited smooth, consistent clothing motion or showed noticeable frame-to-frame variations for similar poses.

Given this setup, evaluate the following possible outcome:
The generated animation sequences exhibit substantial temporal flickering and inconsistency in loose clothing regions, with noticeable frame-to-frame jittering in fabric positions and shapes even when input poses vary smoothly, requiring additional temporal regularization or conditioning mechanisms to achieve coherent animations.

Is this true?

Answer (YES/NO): YES